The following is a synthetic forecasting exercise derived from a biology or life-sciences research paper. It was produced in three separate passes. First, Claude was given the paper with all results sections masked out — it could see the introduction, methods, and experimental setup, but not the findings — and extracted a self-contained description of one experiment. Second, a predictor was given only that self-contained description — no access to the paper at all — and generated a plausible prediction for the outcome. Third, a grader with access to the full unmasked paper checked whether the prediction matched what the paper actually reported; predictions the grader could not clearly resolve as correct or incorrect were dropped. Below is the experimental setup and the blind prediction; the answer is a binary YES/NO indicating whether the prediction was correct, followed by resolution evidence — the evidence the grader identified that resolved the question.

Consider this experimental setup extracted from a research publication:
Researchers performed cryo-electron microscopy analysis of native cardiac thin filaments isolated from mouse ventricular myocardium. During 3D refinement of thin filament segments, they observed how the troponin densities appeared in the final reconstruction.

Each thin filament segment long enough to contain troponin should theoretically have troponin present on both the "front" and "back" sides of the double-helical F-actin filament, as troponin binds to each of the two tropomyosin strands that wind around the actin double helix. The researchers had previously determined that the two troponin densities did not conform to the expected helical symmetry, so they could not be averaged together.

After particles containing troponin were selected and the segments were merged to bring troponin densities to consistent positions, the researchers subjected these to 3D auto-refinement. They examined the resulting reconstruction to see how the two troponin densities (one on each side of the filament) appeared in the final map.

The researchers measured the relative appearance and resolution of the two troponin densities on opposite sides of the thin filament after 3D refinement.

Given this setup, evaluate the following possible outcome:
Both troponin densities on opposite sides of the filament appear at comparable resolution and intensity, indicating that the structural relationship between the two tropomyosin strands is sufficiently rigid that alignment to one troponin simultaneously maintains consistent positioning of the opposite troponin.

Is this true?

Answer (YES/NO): NO